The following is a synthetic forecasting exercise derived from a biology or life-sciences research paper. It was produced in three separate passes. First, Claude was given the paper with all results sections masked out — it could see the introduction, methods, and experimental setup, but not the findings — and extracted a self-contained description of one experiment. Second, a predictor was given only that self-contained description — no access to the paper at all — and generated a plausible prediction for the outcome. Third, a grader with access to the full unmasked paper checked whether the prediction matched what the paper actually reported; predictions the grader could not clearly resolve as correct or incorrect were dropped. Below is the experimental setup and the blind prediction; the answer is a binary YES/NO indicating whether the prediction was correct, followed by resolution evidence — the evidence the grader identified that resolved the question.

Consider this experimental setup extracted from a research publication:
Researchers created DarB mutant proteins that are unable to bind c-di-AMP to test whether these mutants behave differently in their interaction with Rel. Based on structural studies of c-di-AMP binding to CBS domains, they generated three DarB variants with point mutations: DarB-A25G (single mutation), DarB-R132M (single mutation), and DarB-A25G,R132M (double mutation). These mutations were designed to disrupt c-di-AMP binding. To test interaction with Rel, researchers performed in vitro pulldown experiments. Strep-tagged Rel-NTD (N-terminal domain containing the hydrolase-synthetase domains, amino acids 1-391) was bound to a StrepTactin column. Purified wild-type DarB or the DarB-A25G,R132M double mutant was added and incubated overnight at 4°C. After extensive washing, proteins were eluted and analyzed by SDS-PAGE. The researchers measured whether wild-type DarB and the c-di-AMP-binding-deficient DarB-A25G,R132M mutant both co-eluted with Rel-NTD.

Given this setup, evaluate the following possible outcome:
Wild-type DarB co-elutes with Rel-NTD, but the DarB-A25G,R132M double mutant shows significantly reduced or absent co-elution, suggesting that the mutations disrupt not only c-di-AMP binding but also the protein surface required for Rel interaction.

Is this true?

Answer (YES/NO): NO